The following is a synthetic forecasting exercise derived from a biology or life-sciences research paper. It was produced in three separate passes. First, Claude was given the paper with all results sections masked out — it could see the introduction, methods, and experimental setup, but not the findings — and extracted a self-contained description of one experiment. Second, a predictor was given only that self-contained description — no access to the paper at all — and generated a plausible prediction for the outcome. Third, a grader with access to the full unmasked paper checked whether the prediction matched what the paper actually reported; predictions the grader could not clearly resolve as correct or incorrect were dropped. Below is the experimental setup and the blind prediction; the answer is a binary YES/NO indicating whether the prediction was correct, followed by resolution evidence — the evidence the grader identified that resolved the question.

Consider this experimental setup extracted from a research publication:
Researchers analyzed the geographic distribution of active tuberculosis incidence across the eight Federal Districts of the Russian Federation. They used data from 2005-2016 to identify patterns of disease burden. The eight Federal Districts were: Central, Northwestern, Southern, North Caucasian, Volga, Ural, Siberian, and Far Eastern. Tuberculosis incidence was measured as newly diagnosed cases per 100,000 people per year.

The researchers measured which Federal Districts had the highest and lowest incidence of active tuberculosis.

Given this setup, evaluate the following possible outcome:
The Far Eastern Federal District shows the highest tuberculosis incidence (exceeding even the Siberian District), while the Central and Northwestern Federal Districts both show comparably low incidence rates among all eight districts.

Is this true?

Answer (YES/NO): NO